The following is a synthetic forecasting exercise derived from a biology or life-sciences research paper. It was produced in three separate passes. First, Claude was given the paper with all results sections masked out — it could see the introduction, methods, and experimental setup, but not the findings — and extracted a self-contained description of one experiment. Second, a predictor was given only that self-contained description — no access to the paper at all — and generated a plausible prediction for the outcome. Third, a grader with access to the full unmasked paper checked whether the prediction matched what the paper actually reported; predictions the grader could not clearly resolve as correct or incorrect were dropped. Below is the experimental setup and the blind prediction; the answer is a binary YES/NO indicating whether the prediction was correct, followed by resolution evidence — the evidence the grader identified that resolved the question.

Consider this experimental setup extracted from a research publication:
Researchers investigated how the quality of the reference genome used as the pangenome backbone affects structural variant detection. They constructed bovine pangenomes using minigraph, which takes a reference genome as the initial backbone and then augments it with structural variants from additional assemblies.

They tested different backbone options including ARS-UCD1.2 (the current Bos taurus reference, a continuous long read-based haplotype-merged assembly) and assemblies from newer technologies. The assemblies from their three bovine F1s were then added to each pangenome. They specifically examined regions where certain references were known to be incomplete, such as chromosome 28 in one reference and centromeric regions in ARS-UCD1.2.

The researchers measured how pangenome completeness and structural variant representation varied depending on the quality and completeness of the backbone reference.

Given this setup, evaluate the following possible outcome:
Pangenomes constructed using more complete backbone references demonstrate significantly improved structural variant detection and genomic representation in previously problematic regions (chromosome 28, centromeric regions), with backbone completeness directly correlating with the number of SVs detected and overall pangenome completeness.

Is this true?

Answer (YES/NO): NO